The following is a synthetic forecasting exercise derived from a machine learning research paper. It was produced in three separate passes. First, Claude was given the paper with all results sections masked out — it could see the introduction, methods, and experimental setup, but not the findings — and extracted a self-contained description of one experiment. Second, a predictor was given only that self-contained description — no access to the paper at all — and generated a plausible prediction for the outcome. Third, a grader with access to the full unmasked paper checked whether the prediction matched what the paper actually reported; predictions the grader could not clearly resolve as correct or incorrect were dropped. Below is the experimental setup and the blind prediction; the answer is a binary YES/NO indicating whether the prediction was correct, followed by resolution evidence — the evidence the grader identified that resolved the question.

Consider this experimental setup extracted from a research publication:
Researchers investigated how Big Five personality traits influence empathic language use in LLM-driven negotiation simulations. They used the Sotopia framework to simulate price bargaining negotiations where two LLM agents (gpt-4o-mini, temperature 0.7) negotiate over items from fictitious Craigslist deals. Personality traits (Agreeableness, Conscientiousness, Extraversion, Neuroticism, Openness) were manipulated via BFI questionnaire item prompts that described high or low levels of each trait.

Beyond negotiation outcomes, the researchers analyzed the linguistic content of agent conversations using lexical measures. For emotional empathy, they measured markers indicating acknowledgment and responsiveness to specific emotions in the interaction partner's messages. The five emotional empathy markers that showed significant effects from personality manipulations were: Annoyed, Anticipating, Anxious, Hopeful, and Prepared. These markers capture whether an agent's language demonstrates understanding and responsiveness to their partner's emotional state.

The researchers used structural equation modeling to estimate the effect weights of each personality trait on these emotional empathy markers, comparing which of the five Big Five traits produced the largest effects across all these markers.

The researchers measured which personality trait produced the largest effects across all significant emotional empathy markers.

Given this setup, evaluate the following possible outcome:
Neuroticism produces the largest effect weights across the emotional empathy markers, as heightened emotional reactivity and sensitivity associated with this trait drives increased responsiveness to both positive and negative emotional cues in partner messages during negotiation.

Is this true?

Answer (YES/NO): NO